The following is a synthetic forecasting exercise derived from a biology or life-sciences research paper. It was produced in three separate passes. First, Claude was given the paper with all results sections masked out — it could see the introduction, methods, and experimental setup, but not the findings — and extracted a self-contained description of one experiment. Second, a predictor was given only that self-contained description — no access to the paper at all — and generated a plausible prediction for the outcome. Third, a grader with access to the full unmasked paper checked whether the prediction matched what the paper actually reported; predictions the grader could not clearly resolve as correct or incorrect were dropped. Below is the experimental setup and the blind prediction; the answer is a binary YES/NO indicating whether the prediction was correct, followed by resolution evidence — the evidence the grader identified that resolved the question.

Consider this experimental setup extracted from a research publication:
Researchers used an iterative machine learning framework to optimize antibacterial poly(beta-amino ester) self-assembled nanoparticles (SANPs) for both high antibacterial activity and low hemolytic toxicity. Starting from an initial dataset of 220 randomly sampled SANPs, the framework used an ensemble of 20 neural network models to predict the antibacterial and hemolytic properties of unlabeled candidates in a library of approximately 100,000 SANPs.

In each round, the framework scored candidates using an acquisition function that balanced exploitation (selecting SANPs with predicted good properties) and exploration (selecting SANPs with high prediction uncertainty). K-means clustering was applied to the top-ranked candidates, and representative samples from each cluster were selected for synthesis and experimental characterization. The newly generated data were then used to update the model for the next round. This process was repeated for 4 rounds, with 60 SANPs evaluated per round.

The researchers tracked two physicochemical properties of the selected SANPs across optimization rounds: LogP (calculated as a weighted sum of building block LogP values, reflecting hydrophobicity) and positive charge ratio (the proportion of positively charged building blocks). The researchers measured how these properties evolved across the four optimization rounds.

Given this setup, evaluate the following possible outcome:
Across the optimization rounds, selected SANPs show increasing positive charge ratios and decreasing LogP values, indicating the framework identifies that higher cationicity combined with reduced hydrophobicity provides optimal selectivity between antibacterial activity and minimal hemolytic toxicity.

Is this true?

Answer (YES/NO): NO